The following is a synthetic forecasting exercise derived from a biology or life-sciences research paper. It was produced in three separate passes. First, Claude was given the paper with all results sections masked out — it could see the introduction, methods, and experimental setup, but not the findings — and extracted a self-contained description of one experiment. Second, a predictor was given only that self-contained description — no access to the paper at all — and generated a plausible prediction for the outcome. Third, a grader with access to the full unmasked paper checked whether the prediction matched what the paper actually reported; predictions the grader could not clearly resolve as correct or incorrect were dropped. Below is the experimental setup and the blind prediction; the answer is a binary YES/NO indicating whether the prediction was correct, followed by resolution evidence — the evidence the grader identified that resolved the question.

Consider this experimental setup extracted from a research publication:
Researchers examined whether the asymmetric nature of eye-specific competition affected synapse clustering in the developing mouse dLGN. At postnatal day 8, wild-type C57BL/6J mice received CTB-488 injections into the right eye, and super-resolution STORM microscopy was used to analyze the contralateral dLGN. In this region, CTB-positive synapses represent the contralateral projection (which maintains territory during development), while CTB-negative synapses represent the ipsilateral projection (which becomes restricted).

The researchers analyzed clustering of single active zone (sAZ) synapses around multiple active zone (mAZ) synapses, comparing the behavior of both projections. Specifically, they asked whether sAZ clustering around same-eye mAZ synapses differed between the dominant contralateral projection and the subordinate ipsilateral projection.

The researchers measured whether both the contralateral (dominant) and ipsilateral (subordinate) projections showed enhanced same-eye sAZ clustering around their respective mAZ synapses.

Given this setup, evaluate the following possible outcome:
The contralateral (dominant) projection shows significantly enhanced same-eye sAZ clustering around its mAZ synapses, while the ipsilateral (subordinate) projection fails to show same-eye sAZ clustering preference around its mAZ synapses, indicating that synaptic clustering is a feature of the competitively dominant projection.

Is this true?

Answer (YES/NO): YES